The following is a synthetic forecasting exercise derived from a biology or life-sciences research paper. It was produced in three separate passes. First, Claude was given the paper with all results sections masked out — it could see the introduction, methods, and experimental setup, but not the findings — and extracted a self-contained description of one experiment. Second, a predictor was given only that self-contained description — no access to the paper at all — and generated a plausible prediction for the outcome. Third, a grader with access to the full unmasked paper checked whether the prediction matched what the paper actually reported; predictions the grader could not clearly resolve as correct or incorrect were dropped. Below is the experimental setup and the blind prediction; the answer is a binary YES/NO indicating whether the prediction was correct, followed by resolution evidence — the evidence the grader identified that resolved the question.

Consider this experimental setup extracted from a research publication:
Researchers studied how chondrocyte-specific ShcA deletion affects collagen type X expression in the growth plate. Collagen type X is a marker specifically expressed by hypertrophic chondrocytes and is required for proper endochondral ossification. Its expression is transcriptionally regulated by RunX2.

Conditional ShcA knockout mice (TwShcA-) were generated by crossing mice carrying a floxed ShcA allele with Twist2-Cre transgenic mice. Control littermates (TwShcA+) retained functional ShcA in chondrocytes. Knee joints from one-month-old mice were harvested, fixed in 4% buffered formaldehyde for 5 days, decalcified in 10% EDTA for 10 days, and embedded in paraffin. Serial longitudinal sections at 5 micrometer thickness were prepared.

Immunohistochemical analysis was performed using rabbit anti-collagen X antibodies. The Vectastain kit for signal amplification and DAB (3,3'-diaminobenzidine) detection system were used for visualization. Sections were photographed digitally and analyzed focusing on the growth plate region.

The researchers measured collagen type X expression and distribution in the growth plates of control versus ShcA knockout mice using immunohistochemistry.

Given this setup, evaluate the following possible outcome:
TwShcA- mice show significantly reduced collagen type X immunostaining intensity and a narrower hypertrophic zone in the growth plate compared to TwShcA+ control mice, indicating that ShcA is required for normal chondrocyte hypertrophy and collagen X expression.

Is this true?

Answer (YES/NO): YES